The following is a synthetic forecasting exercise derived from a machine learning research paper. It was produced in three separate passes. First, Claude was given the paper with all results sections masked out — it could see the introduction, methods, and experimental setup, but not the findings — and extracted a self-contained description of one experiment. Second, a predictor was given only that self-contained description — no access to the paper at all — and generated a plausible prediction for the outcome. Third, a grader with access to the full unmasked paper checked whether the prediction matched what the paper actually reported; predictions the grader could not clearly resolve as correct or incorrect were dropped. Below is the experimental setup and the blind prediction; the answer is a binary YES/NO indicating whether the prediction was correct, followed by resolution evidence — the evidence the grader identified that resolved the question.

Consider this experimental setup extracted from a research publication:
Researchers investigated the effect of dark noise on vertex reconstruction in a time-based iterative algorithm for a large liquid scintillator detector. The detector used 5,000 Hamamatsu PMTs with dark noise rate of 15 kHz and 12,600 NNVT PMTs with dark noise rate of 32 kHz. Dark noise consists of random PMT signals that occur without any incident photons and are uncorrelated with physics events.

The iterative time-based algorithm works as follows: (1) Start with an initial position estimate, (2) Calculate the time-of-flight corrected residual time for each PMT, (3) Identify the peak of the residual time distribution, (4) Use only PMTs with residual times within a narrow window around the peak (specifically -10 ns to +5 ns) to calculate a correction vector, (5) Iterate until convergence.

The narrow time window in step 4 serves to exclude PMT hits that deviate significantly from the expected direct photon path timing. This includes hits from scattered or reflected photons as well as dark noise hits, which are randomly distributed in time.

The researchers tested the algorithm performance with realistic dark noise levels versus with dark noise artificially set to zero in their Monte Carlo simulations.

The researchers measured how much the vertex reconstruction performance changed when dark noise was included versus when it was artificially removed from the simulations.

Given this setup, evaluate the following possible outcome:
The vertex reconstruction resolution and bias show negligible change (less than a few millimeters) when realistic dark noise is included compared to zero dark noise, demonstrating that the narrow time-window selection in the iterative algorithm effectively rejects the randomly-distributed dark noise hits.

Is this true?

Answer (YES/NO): YES